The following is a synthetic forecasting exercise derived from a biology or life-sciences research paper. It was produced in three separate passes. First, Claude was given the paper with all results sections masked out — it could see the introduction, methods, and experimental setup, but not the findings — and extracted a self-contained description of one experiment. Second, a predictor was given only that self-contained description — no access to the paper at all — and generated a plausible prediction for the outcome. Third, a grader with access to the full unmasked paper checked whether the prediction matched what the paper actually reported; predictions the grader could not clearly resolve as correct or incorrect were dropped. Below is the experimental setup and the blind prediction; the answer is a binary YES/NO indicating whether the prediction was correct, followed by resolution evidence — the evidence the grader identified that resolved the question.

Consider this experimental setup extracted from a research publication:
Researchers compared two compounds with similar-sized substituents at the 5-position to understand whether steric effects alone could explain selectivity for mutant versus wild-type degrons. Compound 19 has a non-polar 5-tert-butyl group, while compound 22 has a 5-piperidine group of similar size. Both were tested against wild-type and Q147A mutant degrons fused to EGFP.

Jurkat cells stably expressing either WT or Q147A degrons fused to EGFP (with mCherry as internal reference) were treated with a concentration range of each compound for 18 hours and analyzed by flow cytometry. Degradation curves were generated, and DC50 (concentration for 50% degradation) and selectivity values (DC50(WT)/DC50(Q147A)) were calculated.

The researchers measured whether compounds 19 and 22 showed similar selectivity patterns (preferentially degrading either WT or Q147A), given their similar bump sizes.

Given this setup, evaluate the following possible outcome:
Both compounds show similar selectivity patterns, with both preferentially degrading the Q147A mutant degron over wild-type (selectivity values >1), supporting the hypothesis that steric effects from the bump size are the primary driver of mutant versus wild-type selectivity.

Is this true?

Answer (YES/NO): NO